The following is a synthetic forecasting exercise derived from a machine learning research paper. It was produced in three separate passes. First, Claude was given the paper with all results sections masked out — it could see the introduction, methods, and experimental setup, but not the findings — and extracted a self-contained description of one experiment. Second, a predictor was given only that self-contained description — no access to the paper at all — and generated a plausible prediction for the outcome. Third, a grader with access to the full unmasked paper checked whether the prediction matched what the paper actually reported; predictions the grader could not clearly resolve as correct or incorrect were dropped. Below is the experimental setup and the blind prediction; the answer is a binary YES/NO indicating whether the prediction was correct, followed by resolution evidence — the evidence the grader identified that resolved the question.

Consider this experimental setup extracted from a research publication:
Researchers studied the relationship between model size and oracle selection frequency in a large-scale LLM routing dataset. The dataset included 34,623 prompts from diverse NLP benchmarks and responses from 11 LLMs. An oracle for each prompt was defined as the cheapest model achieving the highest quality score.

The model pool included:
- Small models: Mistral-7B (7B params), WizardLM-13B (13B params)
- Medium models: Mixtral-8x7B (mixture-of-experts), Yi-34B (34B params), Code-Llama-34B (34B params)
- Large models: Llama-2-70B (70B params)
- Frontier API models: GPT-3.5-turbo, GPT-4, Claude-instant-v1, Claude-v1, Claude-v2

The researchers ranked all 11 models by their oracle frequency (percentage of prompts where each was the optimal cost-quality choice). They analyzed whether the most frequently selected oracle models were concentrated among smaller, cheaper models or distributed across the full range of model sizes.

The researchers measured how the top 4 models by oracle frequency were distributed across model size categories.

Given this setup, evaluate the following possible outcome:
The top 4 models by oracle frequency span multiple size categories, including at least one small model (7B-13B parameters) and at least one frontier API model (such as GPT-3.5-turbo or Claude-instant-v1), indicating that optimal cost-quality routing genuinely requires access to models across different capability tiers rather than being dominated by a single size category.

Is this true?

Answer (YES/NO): NO